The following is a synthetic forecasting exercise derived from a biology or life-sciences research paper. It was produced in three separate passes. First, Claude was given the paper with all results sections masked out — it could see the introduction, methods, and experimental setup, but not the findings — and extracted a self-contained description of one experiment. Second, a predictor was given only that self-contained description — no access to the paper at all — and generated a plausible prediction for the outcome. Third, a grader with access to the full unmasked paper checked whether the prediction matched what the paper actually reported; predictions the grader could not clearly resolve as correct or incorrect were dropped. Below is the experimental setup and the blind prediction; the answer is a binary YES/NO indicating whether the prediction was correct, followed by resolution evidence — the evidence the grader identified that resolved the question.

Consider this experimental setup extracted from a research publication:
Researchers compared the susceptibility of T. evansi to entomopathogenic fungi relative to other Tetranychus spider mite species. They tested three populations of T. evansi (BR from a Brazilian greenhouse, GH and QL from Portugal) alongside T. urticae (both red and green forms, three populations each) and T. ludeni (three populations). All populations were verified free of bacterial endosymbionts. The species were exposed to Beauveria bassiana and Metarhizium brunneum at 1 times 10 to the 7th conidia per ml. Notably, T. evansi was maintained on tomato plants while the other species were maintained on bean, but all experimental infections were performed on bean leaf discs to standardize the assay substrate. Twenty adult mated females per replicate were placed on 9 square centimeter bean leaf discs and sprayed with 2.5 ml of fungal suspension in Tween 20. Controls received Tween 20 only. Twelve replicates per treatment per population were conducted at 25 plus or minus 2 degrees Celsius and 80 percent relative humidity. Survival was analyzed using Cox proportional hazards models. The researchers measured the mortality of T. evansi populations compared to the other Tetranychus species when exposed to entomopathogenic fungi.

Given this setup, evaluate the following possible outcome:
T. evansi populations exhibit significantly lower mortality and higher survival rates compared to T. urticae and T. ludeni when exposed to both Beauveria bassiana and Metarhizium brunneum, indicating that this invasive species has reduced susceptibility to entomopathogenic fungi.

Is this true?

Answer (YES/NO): NO